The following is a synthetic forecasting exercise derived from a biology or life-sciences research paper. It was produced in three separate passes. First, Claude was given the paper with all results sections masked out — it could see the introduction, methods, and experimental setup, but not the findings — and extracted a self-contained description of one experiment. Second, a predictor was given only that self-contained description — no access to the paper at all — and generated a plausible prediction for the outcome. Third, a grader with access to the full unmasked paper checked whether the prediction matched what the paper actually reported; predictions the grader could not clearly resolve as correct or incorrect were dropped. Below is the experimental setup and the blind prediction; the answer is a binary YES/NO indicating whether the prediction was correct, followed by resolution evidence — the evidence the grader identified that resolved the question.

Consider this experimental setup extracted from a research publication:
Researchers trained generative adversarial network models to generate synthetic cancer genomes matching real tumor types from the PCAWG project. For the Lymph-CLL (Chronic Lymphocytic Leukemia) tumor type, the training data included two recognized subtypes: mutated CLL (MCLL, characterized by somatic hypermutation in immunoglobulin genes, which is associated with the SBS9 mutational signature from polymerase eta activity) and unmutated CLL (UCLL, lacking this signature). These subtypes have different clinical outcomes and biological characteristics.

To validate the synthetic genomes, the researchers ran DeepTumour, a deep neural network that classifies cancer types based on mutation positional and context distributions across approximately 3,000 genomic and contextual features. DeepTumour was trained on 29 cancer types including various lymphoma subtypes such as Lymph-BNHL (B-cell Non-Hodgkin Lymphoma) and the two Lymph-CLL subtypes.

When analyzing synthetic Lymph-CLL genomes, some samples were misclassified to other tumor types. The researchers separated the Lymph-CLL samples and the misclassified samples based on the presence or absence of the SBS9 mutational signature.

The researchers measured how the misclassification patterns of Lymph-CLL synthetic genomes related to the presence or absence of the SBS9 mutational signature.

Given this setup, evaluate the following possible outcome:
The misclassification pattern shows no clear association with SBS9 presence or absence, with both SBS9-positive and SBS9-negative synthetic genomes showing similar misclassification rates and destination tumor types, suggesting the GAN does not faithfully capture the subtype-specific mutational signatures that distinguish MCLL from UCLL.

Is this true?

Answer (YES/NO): NO